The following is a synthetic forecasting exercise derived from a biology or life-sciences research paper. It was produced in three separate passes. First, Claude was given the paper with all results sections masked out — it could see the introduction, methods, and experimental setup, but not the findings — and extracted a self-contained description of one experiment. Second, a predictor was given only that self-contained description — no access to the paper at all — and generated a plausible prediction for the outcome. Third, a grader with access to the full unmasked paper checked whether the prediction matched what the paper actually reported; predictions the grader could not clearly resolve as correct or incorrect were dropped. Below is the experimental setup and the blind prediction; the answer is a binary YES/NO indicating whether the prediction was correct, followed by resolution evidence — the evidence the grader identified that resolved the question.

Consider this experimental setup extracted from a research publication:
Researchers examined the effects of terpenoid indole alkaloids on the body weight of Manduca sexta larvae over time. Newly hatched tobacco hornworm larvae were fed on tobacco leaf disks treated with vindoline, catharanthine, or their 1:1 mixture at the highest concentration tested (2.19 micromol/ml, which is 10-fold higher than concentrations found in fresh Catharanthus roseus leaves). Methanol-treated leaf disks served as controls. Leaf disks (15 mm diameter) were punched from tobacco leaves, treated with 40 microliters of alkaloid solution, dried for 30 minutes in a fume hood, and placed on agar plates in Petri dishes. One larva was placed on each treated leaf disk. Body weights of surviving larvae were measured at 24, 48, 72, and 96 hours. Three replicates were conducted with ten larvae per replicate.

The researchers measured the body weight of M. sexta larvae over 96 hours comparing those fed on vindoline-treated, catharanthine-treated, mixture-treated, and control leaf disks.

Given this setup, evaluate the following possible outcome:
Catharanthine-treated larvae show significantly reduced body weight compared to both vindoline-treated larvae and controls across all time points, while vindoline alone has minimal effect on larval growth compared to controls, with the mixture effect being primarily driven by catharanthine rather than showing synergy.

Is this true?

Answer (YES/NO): NO